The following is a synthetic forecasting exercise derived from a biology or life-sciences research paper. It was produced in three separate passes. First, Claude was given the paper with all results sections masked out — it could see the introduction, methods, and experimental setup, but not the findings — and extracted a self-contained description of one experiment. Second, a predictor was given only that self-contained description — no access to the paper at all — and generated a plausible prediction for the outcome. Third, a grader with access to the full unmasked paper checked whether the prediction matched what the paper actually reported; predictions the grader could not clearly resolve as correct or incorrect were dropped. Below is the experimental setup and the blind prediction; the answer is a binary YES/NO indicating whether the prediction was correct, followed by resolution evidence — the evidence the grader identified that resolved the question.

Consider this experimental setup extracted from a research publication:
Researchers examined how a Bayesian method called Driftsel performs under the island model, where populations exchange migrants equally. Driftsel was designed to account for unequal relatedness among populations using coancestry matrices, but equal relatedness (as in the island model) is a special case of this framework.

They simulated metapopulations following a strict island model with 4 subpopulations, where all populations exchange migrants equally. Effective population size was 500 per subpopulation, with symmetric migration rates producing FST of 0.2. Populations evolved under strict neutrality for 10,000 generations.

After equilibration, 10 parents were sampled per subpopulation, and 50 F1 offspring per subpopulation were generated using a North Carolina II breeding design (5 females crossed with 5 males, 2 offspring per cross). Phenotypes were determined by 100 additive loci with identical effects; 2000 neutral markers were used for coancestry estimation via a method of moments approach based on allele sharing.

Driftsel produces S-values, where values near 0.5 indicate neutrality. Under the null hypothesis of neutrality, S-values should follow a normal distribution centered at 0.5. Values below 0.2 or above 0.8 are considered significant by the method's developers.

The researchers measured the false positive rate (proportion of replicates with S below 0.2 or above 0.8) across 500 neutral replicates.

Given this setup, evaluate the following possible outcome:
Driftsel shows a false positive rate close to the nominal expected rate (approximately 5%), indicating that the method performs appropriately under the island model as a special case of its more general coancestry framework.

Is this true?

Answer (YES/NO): YES